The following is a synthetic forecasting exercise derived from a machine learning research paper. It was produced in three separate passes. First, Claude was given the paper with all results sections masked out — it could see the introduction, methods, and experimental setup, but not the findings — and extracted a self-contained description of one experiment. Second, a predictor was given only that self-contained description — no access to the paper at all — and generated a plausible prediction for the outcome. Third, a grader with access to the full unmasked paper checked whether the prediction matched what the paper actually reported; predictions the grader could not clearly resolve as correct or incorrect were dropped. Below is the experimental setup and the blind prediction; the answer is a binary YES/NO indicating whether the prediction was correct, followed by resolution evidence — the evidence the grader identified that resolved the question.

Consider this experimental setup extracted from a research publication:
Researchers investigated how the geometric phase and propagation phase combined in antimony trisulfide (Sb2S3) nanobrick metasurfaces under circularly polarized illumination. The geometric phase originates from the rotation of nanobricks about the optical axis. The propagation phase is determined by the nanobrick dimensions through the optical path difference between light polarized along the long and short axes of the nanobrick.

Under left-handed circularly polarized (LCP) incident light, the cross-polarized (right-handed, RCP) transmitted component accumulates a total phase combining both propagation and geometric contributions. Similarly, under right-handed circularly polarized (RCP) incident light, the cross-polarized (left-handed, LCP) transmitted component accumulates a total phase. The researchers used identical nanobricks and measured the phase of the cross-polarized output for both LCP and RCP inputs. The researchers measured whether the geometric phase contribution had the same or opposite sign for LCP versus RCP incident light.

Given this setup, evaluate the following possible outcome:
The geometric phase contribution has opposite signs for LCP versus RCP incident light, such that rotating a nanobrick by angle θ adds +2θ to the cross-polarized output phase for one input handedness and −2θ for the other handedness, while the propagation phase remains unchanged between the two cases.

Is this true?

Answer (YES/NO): YES